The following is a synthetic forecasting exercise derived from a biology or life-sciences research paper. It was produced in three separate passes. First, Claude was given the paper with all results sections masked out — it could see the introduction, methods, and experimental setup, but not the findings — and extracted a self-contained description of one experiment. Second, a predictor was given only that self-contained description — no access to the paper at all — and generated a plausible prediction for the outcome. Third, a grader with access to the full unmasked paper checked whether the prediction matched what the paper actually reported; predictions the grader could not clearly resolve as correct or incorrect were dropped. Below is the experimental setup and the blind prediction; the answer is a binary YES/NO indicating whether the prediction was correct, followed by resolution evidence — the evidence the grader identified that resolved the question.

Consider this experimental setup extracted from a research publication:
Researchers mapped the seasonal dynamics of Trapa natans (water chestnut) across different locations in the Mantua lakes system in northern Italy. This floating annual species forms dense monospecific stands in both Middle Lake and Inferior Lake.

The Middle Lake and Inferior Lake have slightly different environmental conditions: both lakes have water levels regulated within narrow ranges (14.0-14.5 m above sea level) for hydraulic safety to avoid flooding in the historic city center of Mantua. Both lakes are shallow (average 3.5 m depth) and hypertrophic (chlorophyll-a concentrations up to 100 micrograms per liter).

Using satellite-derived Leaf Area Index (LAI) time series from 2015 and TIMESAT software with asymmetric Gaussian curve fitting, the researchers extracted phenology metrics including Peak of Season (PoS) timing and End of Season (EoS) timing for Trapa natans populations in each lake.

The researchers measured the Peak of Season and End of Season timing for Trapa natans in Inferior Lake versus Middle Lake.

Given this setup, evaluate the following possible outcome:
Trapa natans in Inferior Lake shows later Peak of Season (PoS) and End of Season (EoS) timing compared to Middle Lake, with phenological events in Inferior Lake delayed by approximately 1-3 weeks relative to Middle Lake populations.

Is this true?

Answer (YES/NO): NO